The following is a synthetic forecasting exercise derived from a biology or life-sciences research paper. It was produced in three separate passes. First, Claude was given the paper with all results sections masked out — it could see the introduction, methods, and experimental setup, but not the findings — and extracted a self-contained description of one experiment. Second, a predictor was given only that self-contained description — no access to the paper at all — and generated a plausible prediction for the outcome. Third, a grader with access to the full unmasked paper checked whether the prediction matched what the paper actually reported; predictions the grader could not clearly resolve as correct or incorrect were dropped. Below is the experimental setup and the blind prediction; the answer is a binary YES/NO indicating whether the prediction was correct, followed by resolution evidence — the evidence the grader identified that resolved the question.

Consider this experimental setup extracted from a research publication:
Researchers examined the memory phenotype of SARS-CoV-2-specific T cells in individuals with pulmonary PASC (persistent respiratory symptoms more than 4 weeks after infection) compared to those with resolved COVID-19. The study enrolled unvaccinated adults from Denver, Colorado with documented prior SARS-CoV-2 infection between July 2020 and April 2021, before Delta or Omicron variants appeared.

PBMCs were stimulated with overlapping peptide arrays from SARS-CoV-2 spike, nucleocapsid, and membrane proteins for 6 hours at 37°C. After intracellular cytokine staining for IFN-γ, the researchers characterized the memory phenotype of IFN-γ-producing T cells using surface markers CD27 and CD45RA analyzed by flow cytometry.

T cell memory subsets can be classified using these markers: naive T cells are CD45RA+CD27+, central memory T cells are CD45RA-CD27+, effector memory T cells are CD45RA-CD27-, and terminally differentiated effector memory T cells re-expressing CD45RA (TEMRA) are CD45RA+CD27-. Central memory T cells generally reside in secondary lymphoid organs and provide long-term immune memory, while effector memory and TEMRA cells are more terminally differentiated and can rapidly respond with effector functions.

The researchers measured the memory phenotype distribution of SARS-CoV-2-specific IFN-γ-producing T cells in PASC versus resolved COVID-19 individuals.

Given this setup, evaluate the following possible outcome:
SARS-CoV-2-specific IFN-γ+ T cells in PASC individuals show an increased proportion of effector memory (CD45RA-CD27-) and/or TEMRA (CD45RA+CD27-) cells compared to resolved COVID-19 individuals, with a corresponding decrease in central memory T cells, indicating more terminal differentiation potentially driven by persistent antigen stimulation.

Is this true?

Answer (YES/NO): NO